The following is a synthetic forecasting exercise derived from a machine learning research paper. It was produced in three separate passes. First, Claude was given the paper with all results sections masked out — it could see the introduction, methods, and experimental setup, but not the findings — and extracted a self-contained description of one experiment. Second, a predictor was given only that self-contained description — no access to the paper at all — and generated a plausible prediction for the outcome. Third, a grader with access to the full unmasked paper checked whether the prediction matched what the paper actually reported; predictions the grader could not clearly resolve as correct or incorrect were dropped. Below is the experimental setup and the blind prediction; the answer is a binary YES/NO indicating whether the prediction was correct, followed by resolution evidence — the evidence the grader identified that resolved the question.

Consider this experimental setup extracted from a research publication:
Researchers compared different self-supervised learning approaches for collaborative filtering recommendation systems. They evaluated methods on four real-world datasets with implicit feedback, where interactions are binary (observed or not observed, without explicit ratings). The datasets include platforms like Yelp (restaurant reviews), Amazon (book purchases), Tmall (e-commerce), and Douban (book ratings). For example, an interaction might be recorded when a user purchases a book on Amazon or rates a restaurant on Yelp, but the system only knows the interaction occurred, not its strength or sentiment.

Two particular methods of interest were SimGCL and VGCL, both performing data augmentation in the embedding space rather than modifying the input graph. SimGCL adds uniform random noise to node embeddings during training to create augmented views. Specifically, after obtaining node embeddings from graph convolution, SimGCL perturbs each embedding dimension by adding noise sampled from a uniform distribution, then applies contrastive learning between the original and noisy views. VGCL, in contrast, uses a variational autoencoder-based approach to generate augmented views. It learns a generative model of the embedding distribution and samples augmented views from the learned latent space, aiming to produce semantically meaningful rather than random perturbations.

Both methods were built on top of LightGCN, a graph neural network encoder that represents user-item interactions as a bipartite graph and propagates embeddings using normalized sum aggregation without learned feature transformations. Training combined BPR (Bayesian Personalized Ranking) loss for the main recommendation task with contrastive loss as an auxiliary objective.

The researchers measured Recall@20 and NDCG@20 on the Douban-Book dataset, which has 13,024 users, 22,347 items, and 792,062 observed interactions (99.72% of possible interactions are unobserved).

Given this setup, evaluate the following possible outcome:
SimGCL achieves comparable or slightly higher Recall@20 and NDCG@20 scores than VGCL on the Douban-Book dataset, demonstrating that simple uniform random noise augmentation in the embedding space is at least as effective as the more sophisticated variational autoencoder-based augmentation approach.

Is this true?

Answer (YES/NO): NO